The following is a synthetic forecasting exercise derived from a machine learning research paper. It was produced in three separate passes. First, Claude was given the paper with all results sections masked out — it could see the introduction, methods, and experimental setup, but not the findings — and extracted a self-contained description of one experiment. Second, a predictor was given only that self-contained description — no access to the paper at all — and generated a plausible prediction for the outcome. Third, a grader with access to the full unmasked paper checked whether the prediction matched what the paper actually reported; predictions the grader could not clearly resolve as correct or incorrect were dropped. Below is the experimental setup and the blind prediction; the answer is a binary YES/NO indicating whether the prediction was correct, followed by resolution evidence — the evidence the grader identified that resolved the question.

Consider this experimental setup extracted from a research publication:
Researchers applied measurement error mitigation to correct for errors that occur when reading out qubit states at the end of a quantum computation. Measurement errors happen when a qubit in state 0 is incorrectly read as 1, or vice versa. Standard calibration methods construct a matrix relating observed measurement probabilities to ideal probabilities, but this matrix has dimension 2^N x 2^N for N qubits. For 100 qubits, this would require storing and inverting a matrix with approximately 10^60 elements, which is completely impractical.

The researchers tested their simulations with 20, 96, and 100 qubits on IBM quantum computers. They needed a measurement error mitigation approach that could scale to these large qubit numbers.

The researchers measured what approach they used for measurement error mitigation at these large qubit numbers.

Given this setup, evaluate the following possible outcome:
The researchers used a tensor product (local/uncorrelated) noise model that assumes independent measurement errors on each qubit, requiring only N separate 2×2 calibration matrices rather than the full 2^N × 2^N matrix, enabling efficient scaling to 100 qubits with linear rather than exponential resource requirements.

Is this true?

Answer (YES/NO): NO